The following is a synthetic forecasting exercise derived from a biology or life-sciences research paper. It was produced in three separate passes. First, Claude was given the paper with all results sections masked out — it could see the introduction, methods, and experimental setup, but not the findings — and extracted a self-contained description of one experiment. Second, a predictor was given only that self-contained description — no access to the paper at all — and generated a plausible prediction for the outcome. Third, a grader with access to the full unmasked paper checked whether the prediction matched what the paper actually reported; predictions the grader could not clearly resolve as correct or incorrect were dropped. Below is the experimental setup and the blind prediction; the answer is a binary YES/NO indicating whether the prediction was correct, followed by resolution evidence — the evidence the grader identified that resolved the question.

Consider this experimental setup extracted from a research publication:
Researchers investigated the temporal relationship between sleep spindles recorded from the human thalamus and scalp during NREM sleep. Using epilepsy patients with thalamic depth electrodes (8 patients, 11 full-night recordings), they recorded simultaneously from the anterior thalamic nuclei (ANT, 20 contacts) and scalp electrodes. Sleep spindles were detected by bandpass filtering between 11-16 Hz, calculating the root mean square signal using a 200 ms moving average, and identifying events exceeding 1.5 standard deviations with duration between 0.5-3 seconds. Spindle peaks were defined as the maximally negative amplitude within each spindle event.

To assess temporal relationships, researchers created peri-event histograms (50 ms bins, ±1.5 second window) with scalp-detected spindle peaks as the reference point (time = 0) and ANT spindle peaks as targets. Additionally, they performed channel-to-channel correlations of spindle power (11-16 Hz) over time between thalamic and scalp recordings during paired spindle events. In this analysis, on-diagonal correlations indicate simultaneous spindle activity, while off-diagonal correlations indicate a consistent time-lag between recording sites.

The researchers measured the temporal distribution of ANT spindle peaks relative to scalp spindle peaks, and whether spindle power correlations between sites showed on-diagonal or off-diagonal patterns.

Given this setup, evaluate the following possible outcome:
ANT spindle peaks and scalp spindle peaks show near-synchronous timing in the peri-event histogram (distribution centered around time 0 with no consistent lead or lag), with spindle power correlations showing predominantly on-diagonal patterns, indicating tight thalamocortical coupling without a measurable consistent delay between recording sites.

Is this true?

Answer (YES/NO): NO